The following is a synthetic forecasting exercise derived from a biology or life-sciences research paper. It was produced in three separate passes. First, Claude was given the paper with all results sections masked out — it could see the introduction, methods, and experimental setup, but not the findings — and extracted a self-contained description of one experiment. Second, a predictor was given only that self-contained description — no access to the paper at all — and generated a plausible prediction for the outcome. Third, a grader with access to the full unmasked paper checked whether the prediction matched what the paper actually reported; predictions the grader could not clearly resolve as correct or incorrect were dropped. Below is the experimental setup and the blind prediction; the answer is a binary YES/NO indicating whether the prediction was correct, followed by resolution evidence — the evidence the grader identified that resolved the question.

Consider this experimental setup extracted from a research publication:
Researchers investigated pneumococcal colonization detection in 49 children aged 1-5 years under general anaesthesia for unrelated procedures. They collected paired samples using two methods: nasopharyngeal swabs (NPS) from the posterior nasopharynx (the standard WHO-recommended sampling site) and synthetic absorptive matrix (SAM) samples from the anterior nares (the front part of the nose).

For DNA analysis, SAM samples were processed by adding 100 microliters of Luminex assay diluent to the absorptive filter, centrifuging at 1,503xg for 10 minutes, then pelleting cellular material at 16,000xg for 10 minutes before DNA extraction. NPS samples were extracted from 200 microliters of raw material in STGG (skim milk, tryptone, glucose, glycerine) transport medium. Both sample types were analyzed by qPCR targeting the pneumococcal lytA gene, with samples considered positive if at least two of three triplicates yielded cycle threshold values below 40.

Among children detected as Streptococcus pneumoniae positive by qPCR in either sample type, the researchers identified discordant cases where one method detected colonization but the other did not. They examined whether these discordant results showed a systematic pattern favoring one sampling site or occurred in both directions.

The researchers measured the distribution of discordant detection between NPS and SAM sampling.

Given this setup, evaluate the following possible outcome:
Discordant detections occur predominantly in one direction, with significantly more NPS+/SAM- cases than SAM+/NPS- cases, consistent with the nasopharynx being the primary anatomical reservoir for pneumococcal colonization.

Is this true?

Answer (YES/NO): NO